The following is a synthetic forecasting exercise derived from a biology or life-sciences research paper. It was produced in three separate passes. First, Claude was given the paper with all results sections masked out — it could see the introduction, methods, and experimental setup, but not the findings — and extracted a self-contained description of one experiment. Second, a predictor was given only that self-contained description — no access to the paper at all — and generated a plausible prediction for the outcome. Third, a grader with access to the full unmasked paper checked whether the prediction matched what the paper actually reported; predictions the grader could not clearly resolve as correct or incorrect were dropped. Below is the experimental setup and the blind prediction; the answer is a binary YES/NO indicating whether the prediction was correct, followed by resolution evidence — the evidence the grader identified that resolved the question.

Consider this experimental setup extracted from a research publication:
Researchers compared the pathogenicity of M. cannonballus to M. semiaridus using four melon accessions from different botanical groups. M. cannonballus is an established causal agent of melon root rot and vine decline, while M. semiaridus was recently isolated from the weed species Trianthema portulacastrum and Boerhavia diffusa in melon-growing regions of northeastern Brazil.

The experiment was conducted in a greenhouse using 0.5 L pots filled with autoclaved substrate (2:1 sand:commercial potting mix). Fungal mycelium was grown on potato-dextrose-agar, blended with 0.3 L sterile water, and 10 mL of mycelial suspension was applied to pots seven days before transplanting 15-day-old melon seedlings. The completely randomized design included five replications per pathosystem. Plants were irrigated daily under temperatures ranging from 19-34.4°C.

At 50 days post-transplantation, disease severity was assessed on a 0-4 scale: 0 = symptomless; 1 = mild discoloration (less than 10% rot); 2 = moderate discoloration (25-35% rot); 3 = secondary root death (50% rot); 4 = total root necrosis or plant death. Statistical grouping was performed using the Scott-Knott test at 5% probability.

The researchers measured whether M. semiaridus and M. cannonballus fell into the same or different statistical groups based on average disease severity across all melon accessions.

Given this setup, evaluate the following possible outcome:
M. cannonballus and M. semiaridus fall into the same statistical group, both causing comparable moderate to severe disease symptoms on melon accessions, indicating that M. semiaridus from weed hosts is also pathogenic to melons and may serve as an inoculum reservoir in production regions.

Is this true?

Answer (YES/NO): YES